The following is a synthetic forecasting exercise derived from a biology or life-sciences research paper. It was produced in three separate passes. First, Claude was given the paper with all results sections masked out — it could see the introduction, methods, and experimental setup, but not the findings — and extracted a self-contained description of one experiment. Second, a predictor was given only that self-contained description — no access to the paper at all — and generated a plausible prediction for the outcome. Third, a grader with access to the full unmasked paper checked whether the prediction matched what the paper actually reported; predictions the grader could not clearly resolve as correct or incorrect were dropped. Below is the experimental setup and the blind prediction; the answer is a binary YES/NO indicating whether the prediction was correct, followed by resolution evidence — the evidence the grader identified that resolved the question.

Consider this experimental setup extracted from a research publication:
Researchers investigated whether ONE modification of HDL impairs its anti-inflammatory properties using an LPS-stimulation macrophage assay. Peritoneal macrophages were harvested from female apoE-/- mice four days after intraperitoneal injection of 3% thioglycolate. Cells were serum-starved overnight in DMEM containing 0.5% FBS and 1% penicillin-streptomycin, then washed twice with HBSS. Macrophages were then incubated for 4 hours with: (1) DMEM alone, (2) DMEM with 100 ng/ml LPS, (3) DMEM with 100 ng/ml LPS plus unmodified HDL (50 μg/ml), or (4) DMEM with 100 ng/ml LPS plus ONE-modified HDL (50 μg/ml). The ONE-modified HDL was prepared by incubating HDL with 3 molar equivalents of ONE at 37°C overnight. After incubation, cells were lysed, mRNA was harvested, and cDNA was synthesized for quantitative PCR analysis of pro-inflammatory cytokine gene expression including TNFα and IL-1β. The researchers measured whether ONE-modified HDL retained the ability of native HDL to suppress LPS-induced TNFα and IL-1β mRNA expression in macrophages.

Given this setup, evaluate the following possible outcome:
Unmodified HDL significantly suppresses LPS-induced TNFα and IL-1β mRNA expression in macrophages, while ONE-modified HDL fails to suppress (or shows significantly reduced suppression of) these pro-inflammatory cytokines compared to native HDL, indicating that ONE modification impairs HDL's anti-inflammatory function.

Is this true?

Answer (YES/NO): YES